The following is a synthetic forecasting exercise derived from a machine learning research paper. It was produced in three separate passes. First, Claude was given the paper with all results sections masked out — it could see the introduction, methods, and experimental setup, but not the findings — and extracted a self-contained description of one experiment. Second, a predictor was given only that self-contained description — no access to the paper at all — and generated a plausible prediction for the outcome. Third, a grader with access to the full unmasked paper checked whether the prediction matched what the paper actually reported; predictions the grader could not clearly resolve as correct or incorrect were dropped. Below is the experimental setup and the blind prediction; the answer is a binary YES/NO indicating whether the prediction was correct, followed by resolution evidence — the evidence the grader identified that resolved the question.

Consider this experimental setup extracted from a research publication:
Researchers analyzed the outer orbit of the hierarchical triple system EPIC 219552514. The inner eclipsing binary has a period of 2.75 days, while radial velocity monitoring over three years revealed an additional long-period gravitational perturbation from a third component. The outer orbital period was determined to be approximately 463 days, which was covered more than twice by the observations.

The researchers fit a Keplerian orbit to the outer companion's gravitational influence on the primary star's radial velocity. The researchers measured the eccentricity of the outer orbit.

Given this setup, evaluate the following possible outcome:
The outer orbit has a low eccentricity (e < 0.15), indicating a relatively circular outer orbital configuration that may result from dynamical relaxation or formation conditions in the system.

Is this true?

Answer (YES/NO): NO